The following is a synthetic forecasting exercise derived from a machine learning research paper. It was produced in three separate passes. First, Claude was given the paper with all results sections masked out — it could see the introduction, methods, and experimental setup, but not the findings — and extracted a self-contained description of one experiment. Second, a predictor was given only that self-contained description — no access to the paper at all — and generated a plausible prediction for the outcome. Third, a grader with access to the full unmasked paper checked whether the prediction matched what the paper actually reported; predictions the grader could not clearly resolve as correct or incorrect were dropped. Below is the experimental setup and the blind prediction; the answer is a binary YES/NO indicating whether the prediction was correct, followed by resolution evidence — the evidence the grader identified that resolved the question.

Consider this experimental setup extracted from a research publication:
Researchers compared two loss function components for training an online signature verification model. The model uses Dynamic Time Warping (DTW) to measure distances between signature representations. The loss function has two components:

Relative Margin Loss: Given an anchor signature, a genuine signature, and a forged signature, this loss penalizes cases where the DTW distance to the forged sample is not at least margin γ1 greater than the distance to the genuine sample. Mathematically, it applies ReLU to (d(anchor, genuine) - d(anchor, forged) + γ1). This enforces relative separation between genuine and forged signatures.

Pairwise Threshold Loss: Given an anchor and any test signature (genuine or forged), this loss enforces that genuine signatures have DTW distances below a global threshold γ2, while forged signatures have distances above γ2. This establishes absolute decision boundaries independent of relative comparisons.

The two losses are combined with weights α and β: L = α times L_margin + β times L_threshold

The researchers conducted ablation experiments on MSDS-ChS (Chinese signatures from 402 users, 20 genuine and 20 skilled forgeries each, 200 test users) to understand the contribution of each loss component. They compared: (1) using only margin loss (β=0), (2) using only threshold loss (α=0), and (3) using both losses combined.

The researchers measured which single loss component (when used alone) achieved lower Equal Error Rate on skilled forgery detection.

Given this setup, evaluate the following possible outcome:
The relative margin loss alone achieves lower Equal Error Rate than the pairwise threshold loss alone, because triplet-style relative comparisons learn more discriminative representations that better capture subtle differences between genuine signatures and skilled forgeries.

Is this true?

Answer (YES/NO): YES